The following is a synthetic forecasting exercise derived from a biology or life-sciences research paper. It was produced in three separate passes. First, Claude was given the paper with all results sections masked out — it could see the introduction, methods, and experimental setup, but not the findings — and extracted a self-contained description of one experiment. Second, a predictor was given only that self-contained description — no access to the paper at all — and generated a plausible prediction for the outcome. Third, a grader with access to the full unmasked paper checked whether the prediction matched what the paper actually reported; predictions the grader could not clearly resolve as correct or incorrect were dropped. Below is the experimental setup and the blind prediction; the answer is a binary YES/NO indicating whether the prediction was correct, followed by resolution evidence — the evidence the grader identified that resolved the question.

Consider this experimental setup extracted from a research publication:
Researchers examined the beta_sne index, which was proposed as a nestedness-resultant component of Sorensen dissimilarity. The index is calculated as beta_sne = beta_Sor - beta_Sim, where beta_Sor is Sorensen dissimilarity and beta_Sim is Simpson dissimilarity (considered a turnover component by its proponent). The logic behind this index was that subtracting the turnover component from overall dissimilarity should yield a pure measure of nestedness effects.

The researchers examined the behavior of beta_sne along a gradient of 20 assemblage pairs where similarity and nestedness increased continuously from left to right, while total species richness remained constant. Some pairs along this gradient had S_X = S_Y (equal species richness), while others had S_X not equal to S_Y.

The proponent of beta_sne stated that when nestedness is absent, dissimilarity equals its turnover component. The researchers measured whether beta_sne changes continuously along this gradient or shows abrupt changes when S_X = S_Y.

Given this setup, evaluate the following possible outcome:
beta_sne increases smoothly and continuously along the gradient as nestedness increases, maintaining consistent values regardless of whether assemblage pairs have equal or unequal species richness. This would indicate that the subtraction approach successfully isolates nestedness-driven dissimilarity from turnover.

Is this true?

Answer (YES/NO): NO